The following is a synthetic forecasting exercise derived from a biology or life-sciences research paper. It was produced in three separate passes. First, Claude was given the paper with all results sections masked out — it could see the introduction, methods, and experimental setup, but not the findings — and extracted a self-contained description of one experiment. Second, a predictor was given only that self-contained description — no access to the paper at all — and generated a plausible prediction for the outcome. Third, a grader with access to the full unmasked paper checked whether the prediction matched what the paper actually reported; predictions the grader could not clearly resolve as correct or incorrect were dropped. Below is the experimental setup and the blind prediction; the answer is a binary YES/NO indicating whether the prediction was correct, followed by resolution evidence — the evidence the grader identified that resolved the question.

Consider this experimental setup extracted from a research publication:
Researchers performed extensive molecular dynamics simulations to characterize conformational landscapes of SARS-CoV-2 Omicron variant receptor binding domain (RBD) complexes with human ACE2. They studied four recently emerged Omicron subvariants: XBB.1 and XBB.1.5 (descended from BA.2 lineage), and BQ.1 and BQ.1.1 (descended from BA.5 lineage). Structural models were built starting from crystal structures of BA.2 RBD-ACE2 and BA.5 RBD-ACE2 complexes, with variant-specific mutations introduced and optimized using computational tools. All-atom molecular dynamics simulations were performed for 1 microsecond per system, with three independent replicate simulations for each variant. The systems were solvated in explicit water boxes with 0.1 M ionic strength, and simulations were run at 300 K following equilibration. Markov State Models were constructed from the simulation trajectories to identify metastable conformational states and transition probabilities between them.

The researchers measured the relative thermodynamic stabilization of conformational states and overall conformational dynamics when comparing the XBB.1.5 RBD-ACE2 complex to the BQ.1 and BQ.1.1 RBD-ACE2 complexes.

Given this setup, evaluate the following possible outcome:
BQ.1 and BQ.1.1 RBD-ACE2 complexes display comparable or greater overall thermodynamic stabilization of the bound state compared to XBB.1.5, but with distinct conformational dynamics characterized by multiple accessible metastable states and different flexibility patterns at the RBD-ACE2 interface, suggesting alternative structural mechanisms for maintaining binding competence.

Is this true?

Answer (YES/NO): NO